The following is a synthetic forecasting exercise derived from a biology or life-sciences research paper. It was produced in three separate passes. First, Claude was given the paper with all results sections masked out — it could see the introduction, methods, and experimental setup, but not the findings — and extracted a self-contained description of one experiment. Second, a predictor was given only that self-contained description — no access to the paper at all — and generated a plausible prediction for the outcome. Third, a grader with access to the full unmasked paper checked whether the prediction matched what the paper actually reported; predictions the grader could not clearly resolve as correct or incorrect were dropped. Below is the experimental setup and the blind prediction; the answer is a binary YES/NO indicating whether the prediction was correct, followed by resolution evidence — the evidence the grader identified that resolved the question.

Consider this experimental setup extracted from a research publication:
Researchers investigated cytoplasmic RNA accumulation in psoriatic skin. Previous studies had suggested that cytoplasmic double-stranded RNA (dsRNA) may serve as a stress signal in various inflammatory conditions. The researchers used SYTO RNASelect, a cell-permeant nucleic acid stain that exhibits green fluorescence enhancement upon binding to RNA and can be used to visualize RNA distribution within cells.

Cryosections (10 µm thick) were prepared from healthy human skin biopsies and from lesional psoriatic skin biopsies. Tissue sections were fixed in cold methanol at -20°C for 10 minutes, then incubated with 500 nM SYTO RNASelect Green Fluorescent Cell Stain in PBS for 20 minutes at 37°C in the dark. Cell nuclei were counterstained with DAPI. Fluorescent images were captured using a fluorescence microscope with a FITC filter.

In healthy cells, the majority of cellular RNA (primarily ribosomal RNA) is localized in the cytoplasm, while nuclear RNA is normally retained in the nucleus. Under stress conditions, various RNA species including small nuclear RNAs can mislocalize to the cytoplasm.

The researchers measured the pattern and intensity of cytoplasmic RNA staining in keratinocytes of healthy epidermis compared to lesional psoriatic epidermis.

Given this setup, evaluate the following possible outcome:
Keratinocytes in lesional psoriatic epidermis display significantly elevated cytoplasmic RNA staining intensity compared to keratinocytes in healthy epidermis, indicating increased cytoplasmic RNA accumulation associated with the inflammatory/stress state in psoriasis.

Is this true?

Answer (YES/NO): YES